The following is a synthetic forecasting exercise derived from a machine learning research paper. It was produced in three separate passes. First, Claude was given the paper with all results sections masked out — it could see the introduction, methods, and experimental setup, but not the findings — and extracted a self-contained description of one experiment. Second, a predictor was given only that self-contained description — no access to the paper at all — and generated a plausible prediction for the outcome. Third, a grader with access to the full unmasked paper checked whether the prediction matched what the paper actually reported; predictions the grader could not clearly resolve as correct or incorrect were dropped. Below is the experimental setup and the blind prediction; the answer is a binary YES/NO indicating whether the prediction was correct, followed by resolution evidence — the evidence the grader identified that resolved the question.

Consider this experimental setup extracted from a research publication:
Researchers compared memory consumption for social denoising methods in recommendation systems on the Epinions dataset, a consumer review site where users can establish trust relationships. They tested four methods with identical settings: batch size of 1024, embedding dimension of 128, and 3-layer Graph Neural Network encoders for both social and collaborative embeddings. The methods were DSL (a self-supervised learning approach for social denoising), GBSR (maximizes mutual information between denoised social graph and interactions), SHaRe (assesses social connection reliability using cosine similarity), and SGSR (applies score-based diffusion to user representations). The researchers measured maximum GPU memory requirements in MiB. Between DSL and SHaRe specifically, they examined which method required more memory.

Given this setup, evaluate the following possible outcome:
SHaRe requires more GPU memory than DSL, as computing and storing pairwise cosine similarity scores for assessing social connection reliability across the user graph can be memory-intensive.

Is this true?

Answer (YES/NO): NO